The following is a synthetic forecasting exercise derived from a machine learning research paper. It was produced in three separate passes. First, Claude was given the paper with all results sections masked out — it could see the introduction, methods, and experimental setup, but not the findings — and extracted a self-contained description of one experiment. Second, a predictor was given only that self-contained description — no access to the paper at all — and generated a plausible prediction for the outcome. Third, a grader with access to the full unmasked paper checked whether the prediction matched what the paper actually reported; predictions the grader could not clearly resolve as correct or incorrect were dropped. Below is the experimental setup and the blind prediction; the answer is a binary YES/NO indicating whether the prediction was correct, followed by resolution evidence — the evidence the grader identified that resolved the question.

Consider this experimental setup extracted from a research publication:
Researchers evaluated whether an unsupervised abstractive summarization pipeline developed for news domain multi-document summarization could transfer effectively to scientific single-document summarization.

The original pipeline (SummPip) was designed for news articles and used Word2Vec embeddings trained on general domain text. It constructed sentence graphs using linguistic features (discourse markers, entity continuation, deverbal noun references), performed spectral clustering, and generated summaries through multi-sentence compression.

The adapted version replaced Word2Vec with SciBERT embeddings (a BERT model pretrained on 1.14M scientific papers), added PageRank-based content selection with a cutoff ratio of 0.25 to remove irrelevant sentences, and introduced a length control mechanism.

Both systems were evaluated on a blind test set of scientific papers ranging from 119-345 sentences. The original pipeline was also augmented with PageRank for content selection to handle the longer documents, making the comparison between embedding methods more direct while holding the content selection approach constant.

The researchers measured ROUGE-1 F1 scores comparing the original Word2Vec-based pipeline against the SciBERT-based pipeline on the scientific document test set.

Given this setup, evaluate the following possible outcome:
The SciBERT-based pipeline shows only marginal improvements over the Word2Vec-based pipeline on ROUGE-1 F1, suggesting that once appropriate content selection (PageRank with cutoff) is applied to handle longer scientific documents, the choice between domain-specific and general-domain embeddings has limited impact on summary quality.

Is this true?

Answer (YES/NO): NO